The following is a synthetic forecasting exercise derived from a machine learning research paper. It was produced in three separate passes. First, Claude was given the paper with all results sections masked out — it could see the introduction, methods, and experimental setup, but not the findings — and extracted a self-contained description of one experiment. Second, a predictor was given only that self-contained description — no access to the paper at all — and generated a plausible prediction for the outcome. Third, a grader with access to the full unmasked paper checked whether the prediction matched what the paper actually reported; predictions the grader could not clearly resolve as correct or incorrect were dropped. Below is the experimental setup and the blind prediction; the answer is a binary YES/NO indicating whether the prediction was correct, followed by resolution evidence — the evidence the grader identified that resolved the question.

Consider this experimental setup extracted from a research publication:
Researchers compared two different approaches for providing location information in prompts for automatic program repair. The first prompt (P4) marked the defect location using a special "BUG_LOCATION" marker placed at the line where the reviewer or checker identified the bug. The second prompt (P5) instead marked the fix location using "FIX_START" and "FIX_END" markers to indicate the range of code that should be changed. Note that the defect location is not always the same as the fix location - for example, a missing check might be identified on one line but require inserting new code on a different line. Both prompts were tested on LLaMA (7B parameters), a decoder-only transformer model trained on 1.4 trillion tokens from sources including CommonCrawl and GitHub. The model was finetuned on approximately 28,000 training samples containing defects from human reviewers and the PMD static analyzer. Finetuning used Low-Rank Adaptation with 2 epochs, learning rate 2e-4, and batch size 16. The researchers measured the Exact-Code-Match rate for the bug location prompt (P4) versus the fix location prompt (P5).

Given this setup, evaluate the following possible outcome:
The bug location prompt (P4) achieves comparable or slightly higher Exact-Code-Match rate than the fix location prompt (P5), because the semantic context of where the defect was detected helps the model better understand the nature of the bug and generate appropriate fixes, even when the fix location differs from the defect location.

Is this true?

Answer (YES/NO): NO